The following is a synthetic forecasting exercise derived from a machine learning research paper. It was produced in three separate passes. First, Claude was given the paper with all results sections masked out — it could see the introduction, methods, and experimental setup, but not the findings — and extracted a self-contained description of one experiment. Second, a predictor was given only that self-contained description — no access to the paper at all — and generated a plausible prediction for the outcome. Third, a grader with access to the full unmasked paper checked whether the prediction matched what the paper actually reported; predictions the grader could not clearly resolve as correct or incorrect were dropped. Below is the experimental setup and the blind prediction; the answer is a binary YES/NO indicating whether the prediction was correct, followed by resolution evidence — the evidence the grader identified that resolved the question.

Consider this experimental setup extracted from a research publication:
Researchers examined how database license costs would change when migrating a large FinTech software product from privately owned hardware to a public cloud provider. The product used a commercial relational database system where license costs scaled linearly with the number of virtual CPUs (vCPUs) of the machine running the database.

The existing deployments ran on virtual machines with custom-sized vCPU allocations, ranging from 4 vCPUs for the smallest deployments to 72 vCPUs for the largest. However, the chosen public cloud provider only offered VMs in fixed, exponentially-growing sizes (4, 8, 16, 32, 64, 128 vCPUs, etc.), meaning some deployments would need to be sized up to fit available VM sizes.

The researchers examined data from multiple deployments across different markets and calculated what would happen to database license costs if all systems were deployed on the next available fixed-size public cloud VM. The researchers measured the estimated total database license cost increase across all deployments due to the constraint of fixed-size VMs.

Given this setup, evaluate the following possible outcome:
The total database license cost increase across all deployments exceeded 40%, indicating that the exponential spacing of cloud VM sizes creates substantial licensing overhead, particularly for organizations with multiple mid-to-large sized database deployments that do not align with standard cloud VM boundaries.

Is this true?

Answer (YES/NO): NO